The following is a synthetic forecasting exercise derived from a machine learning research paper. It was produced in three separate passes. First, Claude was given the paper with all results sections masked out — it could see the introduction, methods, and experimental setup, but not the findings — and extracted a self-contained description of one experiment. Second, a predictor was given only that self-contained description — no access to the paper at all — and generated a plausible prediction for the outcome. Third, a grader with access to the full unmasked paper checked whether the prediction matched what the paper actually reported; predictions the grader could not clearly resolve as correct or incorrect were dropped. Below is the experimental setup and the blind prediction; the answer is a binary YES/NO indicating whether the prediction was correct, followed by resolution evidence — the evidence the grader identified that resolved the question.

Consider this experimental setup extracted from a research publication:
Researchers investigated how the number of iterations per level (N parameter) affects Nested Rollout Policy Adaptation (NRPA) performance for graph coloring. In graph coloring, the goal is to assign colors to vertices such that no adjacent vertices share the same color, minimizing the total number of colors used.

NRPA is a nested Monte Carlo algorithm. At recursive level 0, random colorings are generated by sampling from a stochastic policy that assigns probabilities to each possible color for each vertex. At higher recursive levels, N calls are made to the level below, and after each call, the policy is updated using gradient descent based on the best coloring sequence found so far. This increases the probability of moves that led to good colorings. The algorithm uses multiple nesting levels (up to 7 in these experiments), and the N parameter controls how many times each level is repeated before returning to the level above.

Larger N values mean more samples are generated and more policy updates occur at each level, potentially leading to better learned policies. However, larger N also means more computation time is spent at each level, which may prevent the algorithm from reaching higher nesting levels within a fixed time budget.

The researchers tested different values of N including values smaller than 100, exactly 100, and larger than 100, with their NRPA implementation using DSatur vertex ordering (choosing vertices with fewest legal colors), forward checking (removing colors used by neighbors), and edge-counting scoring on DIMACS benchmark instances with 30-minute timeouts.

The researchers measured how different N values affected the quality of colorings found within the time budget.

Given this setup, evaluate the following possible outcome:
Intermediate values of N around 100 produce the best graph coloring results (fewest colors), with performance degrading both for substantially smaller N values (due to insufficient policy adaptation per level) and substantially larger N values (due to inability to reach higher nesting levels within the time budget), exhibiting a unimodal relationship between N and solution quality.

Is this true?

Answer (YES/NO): YES